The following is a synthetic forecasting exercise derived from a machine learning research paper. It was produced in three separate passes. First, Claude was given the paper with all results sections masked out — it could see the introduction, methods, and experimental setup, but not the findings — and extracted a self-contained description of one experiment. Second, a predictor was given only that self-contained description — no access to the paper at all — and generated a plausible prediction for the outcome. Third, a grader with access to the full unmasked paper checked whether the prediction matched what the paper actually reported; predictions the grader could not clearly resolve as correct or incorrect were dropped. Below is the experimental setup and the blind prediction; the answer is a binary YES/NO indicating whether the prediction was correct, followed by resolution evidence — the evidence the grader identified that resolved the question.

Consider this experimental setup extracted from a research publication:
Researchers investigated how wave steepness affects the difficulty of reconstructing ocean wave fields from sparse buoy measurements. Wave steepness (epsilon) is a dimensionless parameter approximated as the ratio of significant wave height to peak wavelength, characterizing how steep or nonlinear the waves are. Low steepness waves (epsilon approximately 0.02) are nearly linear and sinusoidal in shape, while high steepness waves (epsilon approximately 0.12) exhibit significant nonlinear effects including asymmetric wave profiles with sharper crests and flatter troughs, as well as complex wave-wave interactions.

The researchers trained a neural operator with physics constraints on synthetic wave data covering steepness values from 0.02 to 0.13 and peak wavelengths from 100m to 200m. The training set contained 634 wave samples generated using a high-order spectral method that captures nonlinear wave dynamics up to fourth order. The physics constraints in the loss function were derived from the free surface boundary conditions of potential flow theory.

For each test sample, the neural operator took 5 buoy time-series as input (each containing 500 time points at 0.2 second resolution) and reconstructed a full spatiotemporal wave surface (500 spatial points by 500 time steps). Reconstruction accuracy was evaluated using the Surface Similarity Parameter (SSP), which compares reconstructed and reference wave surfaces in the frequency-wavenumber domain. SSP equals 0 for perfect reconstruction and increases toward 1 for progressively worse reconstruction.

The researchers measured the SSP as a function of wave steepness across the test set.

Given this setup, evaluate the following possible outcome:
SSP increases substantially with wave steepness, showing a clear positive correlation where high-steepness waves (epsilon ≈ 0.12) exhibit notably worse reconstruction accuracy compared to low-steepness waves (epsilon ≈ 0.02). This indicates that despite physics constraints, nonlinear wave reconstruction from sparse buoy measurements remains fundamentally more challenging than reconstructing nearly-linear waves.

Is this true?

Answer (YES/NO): NO